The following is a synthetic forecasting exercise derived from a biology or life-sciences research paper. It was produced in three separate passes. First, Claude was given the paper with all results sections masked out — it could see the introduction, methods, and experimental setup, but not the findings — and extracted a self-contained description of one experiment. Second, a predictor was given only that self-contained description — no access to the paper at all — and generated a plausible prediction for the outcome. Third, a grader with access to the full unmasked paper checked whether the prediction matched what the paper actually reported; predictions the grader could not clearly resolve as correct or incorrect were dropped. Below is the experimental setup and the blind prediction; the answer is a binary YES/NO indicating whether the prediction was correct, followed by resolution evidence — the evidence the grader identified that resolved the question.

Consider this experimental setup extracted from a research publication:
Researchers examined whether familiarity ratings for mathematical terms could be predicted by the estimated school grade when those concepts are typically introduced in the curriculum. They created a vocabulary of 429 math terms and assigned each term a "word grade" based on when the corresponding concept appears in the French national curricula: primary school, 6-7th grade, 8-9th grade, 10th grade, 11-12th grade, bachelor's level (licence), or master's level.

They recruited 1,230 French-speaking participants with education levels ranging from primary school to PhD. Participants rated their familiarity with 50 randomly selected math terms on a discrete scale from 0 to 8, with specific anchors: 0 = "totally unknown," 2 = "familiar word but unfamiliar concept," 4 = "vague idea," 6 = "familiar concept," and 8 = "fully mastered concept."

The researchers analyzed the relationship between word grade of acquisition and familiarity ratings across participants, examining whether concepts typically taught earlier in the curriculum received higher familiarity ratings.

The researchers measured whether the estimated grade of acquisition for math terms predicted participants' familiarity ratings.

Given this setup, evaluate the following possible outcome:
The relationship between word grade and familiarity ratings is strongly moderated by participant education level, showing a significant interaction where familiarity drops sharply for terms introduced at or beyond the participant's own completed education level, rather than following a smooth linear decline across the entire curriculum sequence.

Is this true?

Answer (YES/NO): YES